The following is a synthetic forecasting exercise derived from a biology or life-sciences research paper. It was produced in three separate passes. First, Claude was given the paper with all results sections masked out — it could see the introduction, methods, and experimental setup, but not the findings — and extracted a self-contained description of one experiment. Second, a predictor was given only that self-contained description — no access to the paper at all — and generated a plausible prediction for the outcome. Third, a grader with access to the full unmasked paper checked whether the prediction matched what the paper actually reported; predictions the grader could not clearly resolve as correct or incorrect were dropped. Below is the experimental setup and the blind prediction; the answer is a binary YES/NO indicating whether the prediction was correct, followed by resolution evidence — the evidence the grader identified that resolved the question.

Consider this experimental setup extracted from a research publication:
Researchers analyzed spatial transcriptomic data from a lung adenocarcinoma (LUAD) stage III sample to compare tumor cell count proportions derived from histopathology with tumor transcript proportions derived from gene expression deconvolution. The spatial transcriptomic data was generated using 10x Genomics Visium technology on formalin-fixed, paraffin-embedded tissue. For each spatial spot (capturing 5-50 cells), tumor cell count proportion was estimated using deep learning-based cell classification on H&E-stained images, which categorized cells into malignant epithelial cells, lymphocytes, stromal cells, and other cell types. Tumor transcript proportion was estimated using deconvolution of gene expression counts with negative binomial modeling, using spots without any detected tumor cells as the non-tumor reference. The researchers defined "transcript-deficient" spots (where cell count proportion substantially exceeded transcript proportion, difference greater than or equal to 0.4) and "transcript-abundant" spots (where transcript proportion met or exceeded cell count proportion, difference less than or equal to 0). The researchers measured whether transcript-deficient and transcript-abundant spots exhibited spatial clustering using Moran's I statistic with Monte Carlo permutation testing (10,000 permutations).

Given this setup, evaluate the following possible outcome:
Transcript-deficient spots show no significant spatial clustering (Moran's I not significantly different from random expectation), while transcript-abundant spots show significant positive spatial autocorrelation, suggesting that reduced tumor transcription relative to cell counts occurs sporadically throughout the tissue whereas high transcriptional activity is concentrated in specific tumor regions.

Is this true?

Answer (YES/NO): NO